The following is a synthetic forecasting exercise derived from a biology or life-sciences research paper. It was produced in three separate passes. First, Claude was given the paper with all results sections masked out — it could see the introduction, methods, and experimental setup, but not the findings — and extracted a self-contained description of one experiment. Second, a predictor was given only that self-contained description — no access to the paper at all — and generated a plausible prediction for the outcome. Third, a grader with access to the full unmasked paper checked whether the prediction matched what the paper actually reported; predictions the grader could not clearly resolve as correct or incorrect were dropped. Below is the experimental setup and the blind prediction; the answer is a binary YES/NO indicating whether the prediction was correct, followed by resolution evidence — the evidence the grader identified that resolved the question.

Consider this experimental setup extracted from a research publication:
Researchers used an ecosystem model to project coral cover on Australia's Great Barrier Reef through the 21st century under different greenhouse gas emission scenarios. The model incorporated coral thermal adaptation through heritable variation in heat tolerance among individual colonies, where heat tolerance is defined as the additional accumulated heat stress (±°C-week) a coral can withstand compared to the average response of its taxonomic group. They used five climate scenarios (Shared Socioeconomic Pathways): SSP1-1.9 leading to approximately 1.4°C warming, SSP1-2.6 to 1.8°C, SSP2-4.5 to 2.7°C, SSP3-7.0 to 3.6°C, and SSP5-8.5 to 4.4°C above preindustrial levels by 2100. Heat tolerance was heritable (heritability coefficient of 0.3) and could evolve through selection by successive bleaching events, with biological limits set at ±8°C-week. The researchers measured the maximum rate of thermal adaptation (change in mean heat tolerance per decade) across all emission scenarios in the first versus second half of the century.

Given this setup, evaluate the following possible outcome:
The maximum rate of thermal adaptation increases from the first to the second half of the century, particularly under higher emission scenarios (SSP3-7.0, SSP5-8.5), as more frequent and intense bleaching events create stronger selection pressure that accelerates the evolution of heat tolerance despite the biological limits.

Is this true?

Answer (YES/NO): NO